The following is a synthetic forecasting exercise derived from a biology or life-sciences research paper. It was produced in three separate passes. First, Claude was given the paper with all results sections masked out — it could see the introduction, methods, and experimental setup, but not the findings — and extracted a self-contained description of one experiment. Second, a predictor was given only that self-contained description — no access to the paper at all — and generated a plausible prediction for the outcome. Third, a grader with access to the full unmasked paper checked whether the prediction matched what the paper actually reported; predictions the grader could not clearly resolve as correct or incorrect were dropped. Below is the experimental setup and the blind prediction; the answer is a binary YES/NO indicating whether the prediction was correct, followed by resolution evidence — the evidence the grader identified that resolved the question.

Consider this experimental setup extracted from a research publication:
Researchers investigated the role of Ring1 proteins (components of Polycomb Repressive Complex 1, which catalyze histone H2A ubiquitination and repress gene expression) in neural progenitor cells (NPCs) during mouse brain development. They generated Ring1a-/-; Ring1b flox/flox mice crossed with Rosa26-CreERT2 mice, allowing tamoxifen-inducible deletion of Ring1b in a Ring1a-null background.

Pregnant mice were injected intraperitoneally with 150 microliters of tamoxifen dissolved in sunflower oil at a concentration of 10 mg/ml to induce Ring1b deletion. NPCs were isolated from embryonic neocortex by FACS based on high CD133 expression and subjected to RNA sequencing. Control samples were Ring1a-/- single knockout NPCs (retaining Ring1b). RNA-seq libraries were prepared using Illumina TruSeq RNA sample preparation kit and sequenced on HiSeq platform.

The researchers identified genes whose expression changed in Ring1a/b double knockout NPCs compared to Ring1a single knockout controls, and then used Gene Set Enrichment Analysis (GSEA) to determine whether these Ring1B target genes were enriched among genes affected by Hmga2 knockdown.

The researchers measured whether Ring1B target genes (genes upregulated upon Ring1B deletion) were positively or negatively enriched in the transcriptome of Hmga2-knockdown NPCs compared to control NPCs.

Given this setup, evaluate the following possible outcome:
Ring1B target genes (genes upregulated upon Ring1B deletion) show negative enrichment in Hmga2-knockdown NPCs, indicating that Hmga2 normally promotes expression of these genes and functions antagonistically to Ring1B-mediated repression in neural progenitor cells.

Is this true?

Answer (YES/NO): YES